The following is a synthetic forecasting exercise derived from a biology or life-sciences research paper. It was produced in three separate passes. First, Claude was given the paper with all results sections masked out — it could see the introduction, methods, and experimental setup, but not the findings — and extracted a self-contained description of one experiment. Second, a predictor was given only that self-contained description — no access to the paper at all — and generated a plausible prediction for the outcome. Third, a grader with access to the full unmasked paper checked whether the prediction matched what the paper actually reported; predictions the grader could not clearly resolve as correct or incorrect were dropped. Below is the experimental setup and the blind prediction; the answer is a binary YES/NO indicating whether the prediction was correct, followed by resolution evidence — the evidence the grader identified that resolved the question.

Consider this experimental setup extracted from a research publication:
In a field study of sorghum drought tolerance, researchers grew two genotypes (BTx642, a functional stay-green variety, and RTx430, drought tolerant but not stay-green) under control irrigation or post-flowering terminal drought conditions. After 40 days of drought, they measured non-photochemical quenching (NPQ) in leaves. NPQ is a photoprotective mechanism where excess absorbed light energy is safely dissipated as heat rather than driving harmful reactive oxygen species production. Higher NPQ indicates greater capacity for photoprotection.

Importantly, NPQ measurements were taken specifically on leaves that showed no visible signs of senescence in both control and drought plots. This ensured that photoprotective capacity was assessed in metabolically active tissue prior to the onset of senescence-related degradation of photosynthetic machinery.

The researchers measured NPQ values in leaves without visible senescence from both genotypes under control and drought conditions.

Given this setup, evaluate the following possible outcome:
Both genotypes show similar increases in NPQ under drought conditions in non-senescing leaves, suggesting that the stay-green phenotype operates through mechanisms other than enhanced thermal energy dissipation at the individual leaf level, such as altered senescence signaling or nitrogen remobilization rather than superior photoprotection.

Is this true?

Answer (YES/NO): NO